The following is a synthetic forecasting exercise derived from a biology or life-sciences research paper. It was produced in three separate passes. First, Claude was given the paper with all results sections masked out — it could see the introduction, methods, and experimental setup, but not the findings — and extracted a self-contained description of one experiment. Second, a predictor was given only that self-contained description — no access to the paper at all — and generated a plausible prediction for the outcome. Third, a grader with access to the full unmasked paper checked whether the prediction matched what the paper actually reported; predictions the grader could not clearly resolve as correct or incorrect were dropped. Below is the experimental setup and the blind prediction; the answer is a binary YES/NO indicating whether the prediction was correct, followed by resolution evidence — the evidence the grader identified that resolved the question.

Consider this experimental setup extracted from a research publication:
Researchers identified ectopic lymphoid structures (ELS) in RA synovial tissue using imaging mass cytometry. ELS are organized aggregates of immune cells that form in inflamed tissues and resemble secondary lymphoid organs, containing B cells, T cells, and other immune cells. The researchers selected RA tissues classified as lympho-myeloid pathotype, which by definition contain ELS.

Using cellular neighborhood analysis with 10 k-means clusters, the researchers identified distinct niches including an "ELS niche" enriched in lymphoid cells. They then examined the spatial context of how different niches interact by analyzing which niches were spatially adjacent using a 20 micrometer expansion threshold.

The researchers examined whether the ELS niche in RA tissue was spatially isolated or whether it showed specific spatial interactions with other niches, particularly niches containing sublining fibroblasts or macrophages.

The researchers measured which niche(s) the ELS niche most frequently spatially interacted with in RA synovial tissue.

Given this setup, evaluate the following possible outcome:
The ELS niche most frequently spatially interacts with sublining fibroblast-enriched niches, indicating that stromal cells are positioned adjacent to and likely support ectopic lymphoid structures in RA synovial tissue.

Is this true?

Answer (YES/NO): YES